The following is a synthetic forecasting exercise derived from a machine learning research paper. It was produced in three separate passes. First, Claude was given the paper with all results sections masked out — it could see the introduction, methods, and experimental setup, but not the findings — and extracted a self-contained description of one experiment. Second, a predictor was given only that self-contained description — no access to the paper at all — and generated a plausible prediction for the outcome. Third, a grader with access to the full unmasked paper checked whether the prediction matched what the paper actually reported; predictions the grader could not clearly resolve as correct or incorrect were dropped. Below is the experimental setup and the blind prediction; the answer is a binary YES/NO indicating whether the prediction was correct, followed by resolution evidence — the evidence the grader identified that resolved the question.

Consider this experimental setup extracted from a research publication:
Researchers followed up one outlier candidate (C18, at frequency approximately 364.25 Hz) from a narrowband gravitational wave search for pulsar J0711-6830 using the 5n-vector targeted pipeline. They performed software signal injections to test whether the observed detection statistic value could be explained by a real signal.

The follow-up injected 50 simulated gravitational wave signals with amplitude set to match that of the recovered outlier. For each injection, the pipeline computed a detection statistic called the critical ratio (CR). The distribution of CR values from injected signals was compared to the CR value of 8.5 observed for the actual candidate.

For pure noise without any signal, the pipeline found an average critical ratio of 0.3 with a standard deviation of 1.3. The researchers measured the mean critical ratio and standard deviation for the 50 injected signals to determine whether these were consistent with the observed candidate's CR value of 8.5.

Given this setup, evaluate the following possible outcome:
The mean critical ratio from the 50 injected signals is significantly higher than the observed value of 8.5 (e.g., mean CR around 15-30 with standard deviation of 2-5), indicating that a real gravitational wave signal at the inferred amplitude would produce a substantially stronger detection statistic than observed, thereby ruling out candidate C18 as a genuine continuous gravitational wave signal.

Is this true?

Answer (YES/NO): NO